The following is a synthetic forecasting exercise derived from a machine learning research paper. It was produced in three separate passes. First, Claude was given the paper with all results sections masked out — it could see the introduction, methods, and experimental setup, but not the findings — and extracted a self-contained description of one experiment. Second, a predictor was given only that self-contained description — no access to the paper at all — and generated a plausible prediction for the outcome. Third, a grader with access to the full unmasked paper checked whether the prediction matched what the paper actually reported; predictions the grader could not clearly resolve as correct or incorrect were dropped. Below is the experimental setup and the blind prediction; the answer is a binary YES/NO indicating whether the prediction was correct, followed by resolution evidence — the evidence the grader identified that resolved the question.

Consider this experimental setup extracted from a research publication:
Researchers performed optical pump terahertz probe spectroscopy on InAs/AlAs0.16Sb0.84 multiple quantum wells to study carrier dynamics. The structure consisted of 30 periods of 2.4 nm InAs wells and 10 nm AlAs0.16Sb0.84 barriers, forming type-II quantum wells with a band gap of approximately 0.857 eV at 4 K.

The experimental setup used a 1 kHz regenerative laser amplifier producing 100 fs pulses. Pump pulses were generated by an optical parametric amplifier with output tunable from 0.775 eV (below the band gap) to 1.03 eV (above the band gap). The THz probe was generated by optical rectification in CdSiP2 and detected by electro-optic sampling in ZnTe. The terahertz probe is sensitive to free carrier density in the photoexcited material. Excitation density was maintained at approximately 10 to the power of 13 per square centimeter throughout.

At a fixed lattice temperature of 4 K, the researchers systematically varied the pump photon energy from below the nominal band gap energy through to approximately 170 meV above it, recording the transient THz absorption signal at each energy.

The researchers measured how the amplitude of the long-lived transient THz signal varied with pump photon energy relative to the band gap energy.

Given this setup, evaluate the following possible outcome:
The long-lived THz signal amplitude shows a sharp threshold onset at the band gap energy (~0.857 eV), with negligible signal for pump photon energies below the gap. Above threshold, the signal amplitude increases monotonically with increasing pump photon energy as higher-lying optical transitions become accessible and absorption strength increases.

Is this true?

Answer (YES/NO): NO